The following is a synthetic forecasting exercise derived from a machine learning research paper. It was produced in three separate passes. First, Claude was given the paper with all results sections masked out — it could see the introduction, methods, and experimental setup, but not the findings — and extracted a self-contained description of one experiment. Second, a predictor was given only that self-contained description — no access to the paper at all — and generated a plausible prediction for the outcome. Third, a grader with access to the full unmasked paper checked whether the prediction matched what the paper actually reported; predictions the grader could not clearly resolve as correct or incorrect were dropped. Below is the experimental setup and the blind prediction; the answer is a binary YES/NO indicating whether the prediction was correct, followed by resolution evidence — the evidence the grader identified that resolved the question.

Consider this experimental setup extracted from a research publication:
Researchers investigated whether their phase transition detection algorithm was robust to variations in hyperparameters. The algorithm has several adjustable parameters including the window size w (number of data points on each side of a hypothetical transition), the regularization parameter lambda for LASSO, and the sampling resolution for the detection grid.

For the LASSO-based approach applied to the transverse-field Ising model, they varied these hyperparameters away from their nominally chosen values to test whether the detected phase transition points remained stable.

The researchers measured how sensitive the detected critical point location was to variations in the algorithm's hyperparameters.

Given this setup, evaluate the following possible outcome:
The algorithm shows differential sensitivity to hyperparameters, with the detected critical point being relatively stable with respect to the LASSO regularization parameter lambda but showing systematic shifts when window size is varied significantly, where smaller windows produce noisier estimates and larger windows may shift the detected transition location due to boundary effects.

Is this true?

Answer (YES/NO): NO